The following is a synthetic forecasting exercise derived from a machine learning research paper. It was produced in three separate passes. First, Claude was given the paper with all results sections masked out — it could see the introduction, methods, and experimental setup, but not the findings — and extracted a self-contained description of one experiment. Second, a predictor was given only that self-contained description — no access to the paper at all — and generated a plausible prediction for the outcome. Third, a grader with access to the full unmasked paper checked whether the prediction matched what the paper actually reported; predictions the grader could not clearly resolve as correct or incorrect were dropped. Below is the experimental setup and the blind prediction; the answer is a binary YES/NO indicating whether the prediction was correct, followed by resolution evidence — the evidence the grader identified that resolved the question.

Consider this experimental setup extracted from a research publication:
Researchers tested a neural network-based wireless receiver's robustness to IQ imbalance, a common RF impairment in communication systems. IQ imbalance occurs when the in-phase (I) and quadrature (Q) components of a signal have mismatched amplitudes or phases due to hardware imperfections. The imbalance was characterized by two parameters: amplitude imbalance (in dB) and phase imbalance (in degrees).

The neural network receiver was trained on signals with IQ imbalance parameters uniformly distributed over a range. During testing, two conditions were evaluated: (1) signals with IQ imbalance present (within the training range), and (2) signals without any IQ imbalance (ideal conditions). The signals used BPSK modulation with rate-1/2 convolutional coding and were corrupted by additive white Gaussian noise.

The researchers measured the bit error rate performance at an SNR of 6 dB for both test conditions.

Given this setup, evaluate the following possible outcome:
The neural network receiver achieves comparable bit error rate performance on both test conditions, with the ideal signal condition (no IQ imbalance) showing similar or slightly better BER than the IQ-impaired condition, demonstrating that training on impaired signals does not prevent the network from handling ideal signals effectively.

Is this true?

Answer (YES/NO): YES